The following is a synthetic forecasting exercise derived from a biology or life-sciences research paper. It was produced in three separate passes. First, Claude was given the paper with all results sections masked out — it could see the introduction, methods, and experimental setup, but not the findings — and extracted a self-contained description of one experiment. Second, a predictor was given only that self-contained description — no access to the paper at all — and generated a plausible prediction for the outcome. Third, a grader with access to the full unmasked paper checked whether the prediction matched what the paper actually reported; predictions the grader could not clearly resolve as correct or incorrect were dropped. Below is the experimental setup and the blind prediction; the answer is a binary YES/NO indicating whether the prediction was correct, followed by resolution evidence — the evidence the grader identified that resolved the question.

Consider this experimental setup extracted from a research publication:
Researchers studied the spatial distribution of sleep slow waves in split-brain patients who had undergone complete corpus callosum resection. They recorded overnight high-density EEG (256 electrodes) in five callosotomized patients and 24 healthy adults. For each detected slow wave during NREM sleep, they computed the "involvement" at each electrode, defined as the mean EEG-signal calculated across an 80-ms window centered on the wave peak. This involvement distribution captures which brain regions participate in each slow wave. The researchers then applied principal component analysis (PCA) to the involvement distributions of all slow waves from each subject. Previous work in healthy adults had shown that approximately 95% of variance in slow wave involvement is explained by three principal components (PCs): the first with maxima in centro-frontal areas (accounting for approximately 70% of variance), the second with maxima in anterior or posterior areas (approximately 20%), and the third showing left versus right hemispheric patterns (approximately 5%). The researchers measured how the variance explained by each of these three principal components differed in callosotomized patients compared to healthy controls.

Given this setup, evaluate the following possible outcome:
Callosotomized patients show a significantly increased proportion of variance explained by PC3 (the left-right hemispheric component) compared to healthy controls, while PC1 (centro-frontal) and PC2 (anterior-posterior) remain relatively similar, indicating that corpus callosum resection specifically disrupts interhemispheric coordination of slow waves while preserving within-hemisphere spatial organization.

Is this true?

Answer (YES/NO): NO